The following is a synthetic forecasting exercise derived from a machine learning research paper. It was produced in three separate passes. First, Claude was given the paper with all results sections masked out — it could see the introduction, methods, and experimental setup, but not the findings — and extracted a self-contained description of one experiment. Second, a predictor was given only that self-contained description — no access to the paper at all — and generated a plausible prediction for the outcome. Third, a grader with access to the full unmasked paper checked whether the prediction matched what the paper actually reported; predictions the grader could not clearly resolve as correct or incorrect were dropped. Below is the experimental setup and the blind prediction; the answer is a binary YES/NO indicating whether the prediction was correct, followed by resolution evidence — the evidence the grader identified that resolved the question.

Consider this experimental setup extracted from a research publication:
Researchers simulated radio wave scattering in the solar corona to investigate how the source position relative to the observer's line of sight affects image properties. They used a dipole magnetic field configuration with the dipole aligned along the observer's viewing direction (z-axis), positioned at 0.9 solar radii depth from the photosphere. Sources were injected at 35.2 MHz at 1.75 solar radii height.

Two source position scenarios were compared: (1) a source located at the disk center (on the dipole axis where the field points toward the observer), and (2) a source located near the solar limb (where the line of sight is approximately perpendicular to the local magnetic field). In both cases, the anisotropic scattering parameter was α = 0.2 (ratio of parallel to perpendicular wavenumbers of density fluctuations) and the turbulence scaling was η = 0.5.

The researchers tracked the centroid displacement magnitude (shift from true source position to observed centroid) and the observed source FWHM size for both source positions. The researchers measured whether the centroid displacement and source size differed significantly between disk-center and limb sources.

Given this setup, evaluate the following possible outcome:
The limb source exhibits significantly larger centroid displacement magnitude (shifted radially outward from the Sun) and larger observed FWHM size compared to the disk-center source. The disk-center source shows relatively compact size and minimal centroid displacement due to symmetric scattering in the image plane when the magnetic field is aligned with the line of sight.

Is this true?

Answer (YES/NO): NO